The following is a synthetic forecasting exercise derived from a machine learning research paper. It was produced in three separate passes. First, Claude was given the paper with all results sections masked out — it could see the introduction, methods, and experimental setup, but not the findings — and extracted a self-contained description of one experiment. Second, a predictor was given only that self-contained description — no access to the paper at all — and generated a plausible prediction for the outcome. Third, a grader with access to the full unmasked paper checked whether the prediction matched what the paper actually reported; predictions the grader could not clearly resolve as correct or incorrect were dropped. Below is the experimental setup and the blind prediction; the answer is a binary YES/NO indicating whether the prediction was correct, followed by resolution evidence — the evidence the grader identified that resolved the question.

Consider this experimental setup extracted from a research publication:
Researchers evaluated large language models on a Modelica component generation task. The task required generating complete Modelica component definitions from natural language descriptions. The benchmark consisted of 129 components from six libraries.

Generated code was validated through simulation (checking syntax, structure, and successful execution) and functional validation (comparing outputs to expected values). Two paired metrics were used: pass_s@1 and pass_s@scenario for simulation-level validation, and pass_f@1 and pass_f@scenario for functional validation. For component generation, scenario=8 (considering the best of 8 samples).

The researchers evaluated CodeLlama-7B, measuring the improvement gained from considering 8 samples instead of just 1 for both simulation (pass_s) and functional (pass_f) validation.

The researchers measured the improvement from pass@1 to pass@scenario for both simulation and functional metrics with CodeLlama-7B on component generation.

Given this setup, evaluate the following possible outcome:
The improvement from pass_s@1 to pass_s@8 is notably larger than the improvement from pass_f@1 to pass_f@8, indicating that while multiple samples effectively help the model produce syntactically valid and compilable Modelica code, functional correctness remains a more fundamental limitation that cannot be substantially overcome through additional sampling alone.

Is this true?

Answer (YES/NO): YES